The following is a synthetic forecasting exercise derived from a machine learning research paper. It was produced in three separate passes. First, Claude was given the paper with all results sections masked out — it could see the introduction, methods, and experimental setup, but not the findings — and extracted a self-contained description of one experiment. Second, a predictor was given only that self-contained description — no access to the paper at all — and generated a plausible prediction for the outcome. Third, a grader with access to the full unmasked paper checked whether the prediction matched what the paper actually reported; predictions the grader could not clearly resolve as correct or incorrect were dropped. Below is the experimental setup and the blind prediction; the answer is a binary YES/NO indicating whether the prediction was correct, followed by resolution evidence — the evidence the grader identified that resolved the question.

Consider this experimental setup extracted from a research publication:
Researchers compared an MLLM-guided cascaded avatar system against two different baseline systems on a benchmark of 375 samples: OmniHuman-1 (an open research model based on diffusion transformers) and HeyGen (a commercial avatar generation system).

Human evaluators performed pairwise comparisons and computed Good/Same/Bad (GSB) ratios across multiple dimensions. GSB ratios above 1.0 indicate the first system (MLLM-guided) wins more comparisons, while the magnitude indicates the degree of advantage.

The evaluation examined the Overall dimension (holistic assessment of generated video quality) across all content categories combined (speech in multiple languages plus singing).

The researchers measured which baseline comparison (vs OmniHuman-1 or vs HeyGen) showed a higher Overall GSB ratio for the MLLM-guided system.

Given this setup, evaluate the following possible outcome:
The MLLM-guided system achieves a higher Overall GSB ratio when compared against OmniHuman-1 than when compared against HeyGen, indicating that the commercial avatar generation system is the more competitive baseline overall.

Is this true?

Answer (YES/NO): YES